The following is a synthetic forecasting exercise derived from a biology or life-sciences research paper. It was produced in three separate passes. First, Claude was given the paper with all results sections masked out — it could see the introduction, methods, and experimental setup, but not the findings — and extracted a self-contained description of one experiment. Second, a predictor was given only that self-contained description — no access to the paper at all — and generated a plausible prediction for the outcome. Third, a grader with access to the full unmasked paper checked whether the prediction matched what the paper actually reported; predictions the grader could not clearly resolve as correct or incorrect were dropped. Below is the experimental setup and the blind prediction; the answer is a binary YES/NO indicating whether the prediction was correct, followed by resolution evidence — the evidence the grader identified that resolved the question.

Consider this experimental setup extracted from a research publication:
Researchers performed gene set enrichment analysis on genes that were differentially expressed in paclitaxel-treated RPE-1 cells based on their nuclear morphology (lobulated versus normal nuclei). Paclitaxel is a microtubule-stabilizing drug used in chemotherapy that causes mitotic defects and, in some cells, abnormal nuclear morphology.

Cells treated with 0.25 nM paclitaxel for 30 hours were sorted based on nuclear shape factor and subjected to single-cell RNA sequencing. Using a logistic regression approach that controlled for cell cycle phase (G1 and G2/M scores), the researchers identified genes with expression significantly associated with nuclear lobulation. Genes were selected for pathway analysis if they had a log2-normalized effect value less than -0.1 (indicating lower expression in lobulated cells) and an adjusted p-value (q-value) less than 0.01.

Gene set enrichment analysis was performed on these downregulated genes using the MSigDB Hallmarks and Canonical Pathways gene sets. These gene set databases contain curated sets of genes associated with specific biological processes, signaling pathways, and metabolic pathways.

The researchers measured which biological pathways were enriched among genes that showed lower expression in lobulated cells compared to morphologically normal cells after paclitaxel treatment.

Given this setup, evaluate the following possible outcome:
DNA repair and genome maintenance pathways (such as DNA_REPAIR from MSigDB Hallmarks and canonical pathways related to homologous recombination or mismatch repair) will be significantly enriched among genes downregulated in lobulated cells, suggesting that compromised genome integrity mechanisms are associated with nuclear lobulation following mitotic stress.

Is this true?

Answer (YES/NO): NO